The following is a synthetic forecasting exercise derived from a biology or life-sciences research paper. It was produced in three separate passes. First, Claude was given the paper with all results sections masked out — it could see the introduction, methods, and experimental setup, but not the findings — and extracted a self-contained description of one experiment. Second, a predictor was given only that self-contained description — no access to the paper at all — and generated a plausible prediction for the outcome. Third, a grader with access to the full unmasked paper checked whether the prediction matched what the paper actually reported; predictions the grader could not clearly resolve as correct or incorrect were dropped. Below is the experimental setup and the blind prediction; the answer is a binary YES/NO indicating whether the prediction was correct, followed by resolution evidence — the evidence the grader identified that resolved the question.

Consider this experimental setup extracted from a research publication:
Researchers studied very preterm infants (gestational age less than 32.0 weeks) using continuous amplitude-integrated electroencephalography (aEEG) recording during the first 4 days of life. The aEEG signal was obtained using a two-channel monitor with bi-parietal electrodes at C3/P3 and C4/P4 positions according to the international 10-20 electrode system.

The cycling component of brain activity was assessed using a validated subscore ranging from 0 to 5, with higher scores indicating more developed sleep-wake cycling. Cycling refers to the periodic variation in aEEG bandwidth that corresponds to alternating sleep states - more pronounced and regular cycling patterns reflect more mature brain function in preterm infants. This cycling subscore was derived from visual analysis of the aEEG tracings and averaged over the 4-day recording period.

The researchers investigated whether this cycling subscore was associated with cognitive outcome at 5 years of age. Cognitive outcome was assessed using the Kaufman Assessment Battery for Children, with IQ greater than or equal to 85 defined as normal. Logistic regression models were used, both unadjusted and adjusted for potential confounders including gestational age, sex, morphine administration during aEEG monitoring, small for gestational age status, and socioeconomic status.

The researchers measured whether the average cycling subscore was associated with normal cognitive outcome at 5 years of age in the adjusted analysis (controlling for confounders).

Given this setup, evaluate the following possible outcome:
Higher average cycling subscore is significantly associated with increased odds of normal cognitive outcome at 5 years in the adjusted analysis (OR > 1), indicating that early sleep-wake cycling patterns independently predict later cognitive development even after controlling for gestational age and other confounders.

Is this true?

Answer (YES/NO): NO